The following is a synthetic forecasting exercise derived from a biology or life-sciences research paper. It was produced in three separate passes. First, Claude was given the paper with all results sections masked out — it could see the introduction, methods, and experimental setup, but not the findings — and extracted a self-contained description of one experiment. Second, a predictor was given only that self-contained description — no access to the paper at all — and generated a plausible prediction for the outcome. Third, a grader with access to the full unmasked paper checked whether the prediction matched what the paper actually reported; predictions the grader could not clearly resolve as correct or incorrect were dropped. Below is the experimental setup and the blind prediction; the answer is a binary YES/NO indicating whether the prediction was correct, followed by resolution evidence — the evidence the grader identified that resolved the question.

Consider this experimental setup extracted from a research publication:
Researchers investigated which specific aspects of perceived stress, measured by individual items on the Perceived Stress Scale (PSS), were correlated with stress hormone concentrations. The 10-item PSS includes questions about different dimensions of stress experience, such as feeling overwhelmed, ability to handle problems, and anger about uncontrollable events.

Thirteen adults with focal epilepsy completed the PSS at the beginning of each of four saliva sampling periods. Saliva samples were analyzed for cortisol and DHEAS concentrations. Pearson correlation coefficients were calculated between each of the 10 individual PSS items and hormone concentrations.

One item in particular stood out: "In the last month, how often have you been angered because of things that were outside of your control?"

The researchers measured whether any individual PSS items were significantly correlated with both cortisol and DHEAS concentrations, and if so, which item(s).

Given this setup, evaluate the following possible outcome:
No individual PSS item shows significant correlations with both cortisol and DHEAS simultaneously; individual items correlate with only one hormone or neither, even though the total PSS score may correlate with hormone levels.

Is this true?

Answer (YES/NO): NO